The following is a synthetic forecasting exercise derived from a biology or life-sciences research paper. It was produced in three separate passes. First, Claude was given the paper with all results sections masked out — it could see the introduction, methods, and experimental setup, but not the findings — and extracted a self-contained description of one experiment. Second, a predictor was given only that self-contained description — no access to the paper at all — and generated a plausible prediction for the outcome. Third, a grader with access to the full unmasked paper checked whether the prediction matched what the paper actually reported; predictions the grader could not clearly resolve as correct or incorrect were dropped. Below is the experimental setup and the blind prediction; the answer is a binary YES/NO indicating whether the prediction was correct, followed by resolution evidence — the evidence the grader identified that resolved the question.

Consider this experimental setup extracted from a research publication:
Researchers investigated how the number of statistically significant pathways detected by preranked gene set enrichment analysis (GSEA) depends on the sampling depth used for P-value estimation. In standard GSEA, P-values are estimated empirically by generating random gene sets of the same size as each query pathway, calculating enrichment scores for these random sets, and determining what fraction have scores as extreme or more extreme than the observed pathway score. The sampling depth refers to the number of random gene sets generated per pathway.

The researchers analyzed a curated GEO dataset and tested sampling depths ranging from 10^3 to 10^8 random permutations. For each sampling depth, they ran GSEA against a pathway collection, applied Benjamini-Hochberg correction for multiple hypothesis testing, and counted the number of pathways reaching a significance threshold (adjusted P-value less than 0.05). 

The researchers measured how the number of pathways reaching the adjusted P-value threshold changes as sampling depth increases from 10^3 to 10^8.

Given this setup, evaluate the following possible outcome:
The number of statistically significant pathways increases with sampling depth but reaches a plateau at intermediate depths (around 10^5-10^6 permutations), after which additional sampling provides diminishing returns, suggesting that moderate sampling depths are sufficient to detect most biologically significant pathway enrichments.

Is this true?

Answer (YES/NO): NO